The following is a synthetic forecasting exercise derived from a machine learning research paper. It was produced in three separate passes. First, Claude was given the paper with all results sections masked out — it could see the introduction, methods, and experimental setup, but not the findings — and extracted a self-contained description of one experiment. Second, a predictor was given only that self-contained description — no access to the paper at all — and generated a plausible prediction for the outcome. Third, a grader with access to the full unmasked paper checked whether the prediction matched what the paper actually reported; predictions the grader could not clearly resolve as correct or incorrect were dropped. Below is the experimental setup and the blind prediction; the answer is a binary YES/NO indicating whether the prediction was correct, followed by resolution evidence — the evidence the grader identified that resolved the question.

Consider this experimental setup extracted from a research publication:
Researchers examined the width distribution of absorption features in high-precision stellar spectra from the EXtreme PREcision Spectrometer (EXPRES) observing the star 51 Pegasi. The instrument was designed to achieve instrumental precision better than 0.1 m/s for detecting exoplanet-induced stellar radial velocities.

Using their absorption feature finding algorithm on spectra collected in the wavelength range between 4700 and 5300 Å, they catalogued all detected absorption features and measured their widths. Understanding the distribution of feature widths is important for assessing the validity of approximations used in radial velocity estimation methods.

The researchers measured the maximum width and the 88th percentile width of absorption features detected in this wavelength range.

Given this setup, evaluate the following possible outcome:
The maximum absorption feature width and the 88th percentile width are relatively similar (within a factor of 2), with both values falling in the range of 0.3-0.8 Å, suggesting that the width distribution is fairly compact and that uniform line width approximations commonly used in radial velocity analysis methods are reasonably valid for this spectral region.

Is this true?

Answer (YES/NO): NO